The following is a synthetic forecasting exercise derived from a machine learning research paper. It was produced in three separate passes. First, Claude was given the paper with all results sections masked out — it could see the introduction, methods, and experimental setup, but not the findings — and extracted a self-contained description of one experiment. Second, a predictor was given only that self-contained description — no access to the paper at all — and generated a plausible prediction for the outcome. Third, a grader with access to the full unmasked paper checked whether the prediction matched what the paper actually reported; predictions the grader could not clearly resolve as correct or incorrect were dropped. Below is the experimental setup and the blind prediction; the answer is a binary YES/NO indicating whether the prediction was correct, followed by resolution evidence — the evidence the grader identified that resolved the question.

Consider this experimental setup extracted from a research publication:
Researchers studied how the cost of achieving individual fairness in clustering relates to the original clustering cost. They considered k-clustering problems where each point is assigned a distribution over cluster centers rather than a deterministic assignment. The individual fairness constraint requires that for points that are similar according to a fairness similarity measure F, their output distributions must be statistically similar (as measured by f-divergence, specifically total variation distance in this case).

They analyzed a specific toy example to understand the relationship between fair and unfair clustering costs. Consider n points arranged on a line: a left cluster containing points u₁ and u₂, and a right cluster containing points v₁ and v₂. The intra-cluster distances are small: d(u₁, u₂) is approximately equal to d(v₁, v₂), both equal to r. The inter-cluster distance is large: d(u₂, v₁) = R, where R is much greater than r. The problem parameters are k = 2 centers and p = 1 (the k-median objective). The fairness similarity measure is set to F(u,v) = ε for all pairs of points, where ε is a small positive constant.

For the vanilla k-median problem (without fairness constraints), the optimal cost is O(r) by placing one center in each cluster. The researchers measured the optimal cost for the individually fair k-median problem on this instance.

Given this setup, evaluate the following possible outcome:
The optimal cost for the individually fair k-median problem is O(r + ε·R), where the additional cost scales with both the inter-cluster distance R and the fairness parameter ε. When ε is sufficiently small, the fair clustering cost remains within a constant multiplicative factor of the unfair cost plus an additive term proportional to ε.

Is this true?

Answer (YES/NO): NO